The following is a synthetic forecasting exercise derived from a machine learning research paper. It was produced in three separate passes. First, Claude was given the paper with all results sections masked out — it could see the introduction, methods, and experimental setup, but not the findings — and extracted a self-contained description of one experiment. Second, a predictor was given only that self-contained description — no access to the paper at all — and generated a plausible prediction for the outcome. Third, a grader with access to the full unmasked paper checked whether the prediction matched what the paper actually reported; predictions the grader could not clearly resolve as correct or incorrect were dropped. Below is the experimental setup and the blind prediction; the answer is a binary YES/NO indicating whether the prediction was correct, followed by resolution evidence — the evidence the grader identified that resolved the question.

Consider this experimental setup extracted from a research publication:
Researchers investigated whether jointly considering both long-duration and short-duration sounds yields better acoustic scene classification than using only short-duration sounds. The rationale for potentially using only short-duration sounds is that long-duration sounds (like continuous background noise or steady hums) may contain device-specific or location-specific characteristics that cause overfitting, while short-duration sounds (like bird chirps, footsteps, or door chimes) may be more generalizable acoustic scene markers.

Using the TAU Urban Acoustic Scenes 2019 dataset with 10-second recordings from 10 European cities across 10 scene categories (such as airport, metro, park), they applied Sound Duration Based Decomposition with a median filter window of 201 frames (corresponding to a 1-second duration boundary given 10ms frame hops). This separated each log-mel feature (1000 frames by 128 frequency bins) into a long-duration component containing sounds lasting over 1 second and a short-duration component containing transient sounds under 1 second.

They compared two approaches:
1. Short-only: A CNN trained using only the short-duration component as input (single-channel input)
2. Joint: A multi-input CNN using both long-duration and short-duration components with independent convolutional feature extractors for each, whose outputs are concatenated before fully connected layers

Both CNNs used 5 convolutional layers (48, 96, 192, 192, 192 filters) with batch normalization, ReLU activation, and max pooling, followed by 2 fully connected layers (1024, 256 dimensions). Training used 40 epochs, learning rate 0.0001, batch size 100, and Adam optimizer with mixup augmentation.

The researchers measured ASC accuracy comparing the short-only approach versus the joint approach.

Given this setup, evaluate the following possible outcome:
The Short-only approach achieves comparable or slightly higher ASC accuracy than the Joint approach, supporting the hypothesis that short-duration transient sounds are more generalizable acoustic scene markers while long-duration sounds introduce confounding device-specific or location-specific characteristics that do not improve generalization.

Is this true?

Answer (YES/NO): NO